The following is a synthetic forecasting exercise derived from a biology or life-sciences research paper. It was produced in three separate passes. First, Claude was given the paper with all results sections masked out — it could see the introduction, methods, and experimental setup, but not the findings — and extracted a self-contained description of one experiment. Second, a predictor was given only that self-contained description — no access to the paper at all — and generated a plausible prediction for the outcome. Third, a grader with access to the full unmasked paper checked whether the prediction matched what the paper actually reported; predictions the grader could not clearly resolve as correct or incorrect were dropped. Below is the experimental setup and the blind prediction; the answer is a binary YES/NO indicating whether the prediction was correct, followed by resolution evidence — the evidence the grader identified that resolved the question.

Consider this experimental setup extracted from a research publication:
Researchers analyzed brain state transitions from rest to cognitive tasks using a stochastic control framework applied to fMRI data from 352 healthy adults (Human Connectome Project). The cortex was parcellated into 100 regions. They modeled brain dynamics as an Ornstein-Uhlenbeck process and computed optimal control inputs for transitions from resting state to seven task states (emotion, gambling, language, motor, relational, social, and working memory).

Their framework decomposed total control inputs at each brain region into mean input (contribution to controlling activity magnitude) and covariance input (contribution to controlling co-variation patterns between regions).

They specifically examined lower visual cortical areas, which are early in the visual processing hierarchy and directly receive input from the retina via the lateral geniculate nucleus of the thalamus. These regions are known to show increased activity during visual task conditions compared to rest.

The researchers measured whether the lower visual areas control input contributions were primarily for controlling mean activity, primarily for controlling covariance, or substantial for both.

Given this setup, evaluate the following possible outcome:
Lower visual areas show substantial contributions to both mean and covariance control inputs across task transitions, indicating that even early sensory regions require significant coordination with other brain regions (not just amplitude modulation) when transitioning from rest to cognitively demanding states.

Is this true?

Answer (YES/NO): YES